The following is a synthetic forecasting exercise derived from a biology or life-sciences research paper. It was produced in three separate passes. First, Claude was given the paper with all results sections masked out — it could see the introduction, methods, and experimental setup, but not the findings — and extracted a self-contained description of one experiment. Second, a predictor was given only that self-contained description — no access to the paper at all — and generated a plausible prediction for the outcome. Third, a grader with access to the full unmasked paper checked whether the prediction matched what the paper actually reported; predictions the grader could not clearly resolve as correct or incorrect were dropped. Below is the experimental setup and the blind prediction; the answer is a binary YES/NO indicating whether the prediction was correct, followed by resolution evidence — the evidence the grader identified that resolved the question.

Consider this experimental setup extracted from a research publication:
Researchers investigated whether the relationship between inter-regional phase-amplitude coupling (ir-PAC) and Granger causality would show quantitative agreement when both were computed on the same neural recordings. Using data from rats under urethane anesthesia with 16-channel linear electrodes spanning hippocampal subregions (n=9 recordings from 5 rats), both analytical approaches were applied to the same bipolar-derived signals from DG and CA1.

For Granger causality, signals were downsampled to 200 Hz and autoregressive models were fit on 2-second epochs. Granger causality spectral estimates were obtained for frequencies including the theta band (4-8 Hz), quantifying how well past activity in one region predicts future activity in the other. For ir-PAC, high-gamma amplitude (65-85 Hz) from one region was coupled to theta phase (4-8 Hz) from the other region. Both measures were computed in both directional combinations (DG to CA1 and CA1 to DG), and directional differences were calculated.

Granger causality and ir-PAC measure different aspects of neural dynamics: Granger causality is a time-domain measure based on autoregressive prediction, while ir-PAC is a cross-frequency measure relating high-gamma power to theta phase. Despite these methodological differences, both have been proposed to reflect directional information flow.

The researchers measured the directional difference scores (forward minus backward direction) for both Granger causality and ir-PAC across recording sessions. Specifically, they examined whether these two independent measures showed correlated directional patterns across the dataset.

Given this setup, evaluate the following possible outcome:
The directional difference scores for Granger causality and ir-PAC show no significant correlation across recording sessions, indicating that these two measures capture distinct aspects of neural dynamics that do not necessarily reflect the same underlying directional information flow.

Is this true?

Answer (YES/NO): NO